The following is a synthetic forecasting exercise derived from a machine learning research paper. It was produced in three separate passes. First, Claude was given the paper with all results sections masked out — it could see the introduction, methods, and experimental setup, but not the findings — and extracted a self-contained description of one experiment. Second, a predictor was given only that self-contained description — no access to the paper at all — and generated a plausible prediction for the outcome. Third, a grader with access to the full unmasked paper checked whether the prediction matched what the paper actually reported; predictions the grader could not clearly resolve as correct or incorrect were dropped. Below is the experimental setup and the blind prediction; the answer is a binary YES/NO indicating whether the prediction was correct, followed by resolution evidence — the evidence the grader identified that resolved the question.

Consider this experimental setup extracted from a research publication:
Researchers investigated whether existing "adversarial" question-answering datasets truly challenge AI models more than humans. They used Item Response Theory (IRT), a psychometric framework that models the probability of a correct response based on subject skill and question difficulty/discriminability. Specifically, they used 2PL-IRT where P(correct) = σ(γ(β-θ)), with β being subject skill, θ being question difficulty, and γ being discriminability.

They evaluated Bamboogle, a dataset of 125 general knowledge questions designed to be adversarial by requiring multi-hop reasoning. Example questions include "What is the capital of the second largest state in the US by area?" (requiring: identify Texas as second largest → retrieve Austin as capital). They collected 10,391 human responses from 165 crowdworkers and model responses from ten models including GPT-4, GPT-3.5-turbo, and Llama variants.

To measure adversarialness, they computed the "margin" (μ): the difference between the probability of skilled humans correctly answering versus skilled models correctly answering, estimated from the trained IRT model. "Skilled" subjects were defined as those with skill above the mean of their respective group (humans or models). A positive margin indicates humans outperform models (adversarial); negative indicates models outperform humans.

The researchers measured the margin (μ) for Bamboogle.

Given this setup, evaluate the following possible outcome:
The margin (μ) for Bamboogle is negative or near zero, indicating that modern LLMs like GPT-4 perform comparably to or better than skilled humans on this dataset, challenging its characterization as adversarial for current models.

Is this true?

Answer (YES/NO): YES